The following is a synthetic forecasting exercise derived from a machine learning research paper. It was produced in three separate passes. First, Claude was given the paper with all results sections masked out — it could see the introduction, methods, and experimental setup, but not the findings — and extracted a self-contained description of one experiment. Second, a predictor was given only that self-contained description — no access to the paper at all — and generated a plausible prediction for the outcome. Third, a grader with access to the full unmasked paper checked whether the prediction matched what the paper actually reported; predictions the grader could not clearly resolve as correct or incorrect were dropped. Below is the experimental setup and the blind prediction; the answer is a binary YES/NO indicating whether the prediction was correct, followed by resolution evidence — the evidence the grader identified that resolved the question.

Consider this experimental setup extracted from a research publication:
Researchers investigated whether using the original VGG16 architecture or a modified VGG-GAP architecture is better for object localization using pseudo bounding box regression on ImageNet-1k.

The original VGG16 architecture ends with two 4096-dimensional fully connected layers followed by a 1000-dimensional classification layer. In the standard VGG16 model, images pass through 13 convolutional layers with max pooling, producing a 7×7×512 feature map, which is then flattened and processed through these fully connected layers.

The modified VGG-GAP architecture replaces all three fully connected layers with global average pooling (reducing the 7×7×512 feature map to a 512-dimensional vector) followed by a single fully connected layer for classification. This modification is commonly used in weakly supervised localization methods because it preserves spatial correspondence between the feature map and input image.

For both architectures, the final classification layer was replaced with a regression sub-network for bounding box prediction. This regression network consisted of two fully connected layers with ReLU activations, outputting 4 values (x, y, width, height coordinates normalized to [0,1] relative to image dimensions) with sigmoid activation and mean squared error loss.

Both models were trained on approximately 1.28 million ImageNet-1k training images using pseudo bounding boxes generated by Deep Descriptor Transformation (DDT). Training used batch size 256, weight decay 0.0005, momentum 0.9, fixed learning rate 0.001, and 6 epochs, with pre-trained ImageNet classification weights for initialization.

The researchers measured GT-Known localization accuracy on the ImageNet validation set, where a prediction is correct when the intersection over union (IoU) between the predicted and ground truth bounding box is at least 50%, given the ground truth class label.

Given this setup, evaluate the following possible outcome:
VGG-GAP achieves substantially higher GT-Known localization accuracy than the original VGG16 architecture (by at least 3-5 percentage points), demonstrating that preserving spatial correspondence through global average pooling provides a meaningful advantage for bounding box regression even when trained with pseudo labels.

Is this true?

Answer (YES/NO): NO